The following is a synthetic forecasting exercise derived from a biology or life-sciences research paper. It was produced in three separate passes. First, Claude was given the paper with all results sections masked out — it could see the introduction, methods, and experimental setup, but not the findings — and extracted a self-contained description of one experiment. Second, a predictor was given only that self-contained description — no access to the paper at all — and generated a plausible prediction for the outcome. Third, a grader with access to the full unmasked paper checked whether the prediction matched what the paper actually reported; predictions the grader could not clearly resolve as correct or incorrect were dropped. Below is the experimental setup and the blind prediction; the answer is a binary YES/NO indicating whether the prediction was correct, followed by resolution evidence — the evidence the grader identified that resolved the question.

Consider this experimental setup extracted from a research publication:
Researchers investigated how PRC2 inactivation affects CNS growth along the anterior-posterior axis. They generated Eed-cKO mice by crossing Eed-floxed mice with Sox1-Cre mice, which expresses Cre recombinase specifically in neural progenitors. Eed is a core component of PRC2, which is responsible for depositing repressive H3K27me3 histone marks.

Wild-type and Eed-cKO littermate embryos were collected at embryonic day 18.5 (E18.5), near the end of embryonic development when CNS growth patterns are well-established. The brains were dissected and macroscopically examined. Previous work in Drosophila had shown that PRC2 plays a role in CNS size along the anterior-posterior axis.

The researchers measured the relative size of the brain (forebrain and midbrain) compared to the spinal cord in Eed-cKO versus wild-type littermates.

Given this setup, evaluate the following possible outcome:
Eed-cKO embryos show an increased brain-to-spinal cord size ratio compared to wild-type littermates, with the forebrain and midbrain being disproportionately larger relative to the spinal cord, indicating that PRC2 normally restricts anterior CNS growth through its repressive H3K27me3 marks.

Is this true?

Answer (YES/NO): NO